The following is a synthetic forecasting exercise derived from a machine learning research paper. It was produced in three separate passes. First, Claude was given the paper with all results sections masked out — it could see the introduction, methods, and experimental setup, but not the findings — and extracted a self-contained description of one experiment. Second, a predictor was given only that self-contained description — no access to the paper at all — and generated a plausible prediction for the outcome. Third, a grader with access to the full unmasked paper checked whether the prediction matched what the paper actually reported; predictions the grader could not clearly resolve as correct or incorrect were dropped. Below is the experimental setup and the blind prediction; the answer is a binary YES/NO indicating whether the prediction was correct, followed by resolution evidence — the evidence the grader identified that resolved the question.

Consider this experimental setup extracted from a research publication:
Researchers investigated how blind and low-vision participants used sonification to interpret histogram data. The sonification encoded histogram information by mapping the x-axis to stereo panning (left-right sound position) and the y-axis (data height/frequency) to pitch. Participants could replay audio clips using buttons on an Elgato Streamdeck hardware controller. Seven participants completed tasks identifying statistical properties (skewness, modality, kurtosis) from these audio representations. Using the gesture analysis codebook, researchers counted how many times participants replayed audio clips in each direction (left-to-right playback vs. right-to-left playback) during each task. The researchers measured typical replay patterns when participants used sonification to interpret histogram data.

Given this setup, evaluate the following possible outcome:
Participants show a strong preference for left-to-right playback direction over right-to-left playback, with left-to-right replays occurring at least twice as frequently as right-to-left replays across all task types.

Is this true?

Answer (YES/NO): NO